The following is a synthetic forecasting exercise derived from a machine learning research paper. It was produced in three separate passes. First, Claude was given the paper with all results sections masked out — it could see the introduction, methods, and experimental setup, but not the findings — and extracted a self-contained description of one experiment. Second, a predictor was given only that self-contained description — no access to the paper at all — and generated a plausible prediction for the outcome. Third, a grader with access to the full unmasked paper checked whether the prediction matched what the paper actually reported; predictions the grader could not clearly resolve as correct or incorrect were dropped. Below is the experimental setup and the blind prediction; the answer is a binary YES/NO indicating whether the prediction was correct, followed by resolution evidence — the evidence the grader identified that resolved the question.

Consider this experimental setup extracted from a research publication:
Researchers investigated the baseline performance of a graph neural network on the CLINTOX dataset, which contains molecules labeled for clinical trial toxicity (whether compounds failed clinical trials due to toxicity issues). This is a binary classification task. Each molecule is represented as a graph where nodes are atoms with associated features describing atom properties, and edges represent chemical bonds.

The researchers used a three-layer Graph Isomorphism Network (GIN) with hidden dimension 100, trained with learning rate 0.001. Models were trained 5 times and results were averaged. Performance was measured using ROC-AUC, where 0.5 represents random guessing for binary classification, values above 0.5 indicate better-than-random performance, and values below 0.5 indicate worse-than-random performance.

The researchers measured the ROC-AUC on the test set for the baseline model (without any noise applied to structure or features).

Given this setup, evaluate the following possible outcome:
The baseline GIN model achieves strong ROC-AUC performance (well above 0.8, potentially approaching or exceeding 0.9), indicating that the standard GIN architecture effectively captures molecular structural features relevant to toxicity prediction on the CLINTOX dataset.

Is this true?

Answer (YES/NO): NO